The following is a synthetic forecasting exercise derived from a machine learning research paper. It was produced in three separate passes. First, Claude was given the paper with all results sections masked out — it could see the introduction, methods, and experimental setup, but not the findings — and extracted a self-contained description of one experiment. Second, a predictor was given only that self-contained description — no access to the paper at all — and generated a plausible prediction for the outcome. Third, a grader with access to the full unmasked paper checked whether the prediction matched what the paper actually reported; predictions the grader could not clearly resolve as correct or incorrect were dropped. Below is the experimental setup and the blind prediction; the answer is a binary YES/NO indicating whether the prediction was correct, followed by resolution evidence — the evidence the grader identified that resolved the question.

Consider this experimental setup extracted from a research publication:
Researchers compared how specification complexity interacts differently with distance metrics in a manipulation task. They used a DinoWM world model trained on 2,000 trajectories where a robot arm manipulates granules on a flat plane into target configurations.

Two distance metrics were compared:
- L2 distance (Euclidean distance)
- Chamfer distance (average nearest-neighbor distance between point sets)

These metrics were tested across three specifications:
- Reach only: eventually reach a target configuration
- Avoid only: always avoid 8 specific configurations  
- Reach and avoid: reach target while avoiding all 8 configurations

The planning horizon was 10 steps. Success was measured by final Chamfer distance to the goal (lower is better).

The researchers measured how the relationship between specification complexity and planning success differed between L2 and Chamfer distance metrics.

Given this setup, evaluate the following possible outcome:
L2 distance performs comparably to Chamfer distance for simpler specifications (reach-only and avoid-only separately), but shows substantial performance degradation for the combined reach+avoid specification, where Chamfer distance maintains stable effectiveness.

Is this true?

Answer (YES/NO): NO